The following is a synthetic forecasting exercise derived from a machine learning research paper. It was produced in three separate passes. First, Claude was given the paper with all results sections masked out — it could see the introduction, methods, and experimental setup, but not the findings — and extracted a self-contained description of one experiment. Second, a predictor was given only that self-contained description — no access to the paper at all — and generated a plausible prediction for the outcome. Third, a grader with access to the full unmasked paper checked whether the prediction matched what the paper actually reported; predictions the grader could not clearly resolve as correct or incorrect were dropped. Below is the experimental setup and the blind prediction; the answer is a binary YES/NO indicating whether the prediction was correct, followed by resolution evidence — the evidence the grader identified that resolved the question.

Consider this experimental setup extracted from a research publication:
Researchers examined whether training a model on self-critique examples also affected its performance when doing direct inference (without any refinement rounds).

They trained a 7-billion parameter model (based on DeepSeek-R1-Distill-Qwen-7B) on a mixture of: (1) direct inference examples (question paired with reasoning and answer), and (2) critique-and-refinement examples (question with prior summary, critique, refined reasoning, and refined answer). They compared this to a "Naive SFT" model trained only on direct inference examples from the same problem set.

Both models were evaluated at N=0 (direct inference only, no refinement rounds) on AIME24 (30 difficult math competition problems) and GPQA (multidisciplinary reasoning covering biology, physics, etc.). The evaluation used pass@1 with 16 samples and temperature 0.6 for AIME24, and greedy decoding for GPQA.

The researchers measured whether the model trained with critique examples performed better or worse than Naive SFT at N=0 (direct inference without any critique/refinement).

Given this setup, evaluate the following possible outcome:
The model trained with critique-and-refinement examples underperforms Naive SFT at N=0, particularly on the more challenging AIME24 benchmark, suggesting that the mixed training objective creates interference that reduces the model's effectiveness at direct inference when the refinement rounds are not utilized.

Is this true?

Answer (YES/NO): NO